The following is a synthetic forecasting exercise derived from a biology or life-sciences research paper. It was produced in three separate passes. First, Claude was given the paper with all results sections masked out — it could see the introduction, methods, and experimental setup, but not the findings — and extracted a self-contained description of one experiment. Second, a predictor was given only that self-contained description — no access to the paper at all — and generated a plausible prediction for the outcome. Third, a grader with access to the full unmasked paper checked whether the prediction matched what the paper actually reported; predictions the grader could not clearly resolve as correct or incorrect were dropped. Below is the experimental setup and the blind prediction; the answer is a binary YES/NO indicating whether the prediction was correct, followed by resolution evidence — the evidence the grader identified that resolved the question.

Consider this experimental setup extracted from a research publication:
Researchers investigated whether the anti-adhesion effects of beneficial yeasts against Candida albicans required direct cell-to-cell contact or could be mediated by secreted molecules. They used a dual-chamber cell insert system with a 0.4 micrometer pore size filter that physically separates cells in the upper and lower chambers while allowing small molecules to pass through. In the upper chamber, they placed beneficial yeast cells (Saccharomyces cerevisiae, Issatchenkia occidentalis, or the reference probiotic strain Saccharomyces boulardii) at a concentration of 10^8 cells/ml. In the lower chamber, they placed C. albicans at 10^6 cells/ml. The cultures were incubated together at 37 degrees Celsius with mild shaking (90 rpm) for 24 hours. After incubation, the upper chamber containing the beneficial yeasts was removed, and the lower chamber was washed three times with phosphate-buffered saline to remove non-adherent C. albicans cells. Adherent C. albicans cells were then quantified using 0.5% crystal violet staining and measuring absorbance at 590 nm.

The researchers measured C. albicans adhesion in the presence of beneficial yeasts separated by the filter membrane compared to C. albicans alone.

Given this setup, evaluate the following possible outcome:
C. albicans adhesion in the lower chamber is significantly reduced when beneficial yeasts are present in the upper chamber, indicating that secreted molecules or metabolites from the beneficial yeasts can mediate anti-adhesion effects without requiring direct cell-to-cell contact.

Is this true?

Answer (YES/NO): YES